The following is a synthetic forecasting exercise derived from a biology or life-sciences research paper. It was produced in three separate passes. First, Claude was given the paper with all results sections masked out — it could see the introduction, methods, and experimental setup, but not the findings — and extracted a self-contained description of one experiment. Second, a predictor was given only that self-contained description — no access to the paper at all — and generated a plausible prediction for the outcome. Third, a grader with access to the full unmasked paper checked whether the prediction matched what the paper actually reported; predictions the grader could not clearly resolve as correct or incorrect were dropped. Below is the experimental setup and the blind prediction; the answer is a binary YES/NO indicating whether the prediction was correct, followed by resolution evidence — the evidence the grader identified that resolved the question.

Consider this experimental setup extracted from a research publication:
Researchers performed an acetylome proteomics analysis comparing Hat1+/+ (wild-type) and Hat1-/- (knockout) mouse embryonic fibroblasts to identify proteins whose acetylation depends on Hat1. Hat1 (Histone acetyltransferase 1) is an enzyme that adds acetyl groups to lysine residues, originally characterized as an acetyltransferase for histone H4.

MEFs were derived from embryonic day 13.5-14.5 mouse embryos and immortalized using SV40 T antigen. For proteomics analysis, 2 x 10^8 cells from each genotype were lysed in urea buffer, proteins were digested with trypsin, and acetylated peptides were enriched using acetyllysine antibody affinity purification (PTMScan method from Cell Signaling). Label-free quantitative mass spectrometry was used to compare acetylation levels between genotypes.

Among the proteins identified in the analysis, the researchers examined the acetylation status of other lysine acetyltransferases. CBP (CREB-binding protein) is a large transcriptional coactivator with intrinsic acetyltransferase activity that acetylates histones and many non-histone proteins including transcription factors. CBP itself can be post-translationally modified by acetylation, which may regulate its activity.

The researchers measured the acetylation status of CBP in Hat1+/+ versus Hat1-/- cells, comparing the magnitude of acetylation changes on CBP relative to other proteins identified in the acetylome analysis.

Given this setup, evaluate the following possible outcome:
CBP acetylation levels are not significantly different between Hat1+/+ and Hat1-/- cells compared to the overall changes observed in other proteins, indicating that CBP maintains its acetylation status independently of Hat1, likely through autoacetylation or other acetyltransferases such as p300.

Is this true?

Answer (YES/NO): NO